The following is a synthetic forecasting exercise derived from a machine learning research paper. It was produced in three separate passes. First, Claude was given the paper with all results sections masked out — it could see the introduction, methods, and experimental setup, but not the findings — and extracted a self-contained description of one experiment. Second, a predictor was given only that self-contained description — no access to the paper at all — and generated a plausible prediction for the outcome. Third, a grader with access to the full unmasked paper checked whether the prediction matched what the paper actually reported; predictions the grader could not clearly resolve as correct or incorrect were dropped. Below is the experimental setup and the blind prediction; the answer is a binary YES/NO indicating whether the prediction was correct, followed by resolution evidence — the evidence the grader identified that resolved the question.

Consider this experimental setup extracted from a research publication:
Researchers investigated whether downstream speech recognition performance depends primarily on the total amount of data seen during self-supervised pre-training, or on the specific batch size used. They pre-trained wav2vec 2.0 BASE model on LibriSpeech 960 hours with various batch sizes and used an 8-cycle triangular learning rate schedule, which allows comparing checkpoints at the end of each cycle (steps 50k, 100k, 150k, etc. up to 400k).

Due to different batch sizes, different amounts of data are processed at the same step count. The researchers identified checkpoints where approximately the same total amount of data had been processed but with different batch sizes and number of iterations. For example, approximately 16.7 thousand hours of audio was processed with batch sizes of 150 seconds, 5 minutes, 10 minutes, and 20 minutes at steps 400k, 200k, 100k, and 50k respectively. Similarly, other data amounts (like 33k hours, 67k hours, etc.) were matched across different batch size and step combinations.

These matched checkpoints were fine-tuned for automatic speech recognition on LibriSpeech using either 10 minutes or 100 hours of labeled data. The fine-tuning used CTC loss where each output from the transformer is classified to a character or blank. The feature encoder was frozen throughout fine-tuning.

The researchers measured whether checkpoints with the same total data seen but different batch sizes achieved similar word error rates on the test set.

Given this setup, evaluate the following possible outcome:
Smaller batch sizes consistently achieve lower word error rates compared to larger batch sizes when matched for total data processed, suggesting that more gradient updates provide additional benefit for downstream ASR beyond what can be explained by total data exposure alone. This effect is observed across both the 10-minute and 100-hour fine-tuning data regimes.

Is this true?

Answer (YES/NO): NO